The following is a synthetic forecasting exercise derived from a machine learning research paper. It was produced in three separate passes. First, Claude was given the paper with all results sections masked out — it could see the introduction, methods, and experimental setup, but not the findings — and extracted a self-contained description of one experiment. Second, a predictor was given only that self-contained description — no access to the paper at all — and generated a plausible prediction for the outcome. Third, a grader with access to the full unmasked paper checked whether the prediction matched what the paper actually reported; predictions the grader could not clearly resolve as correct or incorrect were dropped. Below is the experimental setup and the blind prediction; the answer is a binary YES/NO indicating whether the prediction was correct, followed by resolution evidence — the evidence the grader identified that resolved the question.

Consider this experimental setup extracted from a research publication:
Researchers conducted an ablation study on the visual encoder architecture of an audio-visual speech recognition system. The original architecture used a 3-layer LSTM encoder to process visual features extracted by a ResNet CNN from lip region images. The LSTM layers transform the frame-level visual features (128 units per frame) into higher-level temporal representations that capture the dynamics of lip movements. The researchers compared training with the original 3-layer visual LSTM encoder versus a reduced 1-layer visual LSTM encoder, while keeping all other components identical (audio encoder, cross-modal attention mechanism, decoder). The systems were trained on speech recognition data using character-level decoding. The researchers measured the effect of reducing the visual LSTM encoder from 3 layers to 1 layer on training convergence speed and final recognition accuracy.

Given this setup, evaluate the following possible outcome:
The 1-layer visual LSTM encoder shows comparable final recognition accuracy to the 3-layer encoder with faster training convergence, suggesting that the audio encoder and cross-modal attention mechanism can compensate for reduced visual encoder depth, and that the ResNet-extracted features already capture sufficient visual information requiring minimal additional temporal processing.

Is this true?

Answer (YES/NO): YES